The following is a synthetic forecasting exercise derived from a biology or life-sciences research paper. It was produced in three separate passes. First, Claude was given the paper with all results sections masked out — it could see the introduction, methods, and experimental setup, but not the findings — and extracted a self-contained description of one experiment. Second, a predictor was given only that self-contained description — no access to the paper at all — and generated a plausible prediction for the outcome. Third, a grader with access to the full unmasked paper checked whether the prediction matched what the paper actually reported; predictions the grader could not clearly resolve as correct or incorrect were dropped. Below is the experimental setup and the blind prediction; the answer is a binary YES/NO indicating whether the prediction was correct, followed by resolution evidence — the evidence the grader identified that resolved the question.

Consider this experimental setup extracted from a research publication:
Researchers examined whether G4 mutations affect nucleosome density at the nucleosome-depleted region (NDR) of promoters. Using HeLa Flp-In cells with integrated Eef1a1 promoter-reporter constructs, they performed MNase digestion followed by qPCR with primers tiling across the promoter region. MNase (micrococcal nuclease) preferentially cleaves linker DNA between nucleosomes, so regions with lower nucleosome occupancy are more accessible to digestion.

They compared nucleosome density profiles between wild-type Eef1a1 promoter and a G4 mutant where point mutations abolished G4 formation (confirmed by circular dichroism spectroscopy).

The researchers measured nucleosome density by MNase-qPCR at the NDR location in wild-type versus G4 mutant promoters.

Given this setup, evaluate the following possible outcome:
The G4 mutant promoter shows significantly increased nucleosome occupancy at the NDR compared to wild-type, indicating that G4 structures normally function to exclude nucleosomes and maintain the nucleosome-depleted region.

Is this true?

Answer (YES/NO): YES